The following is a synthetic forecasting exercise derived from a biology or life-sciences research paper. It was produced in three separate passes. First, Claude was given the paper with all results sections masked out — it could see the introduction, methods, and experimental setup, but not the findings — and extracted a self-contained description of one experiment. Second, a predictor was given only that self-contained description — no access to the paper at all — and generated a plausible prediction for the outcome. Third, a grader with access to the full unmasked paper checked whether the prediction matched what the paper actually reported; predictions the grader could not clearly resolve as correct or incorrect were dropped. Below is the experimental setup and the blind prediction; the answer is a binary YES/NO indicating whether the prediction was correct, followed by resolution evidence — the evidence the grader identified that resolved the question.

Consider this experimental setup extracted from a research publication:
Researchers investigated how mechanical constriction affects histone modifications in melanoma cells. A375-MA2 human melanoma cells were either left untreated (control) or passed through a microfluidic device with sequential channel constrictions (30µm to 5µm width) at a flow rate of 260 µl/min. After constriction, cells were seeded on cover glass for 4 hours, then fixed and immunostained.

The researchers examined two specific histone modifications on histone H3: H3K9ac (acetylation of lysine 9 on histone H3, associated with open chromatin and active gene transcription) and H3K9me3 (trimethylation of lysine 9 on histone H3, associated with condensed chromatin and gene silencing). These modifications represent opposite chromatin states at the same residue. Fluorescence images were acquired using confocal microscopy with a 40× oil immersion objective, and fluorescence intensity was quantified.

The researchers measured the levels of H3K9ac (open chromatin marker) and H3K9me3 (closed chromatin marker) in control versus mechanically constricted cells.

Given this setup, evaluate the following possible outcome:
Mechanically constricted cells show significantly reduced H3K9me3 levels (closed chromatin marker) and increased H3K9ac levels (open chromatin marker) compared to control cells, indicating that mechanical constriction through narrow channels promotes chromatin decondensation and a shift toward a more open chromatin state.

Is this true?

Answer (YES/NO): NO